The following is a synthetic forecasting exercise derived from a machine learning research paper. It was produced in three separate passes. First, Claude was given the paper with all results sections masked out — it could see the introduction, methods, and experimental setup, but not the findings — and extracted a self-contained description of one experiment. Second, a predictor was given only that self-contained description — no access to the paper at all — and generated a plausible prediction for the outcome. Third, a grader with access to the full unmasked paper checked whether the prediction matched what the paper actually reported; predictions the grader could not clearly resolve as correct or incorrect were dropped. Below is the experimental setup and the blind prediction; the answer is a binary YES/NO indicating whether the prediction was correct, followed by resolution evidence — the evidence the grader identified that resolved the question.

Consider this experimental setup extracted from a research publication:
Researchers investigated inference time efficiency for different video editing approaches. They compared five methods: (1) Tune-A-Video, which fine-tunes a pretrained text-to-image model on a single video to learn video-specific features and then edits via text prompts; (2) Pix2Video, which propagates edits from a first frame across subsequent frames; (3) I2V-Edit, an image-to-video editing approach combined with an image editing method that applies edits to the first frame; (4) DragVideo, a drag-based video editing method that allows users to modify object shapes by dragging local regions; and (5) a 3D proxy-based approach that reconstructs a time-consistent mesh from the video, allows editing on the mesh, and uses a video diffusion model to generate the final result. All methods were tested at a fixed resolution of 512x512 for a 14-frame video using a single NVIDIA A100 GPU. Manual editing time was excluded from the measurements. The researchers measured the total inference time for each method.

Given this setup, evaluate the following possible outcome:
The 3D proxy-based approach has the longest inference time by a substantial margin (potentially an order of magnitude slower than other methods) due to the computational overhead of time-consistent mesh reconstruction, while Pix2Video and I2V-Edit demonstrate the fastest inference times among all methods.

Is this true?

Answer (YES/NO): NO